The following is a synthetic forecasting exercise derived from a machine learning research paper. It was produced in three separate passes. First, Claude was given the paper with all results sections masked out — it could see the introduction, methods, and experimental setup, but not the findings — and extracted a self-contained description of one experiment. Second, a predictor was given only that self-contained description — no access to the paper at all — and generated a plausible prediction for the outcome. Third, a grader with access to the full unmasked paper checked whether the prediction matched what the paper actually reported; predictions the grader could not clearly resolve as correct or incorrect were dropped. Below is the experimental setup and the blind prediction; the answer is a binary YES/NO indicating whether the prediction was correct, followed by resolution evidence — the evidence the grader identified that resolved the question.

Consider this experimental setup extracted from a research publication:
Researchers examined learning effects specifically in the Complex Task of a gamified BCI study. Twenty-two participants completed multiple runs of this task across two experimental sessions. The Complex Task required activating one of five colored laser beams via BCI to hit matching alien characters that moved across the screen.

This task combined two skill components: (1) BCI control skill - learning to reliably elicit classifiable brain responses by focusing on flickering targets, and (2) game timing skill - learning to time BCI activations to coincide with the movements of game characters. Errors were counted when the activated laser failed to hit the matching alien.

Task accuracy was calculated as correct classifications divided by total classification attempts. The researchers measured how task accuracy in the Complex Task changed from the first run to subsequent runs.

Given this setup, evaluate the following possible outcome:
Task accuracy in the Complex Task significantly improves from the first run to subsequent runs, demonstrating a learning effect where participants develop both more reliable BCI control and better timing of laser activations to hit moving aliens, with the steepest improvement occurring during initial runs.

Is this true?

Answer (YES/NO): NO